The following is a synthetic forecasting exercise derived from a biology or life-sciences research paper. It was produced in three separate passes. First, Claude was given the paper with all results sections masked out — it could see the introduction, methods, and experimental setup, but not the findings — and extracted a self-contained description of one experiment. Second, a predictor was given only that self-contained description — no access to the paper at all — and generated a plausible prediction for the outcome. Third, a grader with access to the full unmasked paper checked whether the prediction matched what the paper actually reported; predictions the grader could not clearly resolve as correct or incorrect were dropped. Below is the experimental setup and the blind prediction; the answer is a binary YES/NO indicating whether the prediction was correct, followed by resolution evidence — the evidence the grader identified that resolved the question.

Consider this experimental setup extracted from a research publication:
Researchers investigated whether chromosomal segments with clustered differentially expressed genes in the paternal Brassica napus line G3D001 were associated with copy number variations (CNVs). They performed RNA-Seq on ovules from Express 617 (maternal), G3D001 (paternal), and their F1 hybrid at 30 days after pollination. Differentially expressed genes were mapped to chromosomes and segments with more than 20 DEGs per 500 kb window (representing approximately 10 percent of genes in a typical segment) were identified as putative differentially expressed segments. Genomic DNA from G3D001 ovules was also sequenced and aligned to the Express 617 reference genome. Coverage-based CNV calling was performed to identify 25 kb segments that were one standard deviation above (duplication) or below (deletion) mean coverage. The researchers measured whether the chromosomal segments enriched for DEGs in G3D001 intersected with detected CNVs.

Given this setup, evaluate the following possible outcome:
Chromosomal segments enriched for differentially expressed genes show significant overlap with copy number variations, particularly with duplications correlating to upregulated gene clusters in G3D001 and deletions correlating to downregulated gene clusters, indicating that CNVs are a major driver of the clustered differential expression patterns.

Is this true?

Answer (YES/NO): NO